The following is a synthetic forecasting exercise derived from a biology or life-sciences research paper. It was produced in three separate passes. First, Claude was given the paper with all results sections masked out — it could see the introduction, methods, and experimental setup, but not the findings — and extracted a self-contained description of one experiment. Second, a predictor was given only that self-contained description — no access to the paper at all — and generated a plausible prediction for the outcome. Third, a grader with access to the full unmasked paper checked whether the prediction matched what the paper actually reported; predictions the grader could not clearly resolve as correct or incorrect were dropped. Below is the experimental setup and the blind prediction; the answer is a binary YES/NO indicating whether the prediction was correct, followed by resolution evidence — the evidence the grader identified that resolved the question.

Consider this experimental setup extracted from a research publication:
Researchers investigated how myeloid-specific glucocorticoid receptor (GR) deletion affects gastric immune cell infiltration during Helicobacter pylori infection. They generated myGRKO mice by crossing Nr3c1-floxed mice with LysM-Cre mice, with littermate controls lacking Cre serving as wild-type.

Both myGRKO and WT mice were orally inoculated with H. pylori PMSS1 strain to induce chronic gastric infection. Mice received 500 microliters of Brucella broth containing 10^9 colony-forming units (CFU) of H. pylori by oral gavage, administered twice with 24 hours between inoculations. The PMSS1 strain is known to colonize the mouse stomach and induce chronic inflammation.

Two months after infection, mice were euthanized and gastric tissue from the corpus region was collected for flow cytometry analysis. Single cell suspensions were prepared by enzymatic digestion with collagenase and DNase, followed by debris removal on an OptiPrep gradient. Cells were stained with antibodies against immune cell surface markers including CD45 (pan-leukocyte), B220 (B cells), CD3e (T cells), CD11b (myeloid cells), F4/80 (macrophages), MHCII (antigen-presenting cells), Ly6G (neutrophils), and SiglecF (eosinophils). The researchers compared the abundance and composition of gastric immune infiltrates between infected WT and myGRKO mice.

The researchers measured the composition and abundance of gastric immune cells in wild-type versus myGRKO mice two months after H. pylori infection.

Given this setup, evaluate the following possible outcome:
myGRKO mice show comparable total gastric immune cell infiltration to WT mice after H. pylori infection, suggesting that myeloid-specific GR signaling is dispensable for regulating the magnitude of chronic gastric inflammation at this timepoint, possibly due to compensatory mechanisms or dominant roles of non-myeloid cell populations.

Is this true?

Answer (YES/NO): NO